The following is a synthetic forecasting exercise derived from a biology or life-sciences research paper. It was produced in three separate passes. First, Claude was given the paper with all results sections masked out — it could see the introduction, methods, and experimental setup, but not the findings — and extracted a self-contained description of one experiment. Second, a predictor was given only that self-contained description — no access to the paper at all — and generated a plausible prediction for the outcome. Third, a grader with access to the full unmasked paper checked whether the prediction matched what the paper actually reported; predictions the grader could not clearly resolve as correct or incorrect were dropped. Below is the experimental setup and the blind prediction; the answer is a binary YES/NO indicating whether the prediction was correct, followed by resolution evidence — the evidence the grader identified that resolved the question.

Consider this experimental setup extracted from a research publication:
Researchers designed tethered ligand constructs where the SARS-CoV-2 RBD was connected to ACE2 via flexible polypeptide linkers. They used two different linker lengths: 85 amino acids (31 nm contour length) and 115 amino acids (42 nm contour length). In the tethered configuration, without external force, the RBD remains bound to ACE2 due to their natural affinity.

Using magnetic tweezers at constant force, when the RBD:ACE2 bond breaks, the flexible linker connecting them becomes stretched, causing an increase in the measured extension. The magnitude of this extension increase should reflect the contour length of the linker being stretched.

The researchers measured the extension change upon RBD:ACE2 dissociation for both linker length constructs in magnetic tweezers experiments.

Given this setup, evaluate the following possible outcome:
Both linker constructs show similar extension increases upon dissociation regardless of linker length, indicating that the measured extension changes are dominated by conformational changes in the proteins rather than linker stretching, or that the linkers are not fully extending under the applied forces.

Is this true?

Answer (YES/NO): NO